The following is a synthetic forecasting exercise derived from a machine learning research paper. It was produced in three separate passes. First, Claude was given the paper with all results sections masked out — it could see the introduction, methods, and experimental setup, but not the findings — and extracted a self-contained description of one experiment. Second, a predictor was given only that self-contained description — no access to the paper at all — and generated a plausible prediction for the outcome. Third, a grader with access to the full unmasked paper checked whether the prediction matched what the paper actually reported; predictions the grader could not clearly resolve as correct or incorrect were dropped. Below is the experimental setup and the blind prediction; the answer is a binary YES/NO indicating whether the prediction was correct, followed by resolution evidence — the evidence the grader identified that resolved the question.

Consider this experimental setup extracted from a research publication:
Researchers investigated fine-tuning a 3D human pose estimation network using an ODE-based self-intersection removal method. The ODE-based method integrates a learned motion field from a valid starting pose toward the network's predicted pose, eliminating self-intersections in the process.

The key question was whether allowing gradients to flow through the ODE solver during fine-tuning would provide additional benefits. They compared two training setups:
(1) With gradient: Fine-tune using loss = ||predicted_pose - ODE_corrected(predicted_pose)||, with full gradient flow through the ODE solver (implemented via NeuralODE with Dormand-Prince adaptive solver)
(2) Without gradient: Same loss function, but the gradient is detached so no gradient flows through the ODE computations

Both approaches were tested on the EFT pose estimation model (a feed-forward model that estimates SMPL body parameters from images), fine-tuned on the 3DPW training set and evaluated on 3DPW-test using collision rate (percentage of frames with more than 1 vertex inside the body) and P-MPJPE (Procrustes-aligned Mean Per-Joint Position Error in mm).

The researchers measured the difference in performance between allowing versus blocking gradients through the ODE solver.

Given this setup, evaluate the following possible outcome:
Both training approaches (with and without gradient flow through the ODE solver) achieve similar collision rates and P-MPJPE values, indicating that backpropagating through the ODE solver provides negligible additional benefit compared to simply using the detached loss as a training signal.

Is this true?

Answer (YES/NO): NO